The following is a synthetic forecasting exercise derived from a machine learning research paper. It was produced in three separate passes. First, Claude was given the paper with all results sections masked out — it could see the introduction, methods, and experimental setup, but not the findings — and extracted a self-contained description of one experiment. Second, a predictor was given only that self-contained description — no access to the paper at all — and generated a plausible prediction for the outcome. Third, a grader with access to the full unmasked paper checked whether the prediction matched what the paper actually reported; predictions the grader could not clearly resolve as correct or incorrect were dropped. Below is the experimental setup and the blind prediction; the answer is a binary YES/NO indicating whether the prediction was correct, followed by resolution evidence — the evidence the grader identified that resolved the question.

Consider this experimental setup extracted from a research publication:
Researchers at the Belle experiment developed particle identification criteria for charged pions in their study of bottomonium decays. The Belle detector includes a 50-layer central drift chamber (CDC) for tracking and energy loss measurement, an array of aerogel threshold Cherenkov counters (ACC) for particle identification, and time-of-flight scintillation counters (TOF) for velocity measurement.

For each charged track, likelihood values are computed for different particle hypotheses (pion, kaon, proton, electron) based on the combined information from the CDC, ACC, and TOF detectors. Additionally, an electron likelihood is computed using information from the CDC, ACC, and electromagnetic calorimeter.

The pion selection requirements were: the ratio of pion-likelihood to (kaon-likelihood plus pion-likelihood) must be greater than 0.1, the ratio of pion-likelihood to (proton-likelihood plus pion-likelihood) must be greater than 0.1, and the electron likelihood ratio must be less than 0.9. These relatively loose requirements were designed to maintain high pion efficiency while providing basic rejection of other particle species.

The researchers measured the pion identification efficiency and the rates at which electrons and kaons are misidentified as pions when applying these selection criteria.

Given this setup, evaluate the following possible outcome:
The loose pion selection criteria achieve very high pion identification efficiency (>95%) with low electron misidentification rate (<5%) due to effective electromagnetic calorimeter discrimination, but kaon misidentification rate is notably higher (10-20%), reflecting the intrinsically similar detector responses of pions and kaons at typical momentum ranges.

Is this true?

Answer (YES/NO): NO